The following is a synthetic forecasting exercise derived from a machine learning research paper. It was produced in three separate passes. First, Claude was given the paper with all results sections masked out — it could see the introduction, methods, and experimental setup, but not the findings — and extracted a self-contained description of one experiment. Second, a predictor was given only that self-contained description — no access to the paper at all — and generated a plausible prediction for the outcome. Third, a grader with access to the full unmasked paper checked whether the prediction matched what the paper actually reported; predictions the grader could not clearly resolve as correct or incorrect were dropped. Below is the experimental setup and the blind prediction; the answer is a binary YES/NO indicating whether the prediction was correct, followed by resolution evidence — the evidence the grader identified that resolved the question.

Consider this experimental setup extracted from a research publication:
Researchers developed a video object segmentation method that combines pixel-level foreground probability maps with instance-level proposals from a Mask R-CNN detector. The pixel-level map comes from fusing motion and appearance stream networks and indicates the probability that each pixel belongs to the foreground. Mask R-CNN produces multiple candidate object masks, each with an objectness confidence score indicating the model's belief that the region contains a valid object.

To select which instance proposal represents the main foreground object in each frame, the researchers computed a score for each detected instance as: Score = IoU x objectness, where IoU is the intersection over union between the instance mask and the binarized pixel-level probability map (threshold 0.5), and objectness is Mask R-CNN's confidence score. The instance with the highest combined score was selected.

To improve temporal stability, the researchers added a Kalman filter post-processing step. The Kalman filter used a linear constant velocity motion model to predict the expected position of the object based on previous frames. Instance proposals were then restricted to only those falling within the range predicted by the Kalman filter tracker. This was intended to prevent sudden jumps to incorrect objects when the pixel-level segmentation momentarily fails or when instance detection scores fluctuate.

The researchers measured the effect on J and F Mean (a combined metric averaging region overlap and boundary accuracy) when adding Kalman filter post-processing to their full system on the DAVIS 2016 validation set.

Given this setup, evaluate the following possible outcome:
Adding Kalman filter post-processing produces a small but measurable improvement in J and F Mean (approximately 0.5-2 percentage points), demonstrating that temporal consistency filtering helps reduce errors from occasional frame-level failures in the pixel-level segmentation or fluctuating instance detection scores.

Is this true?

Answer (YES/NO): NO